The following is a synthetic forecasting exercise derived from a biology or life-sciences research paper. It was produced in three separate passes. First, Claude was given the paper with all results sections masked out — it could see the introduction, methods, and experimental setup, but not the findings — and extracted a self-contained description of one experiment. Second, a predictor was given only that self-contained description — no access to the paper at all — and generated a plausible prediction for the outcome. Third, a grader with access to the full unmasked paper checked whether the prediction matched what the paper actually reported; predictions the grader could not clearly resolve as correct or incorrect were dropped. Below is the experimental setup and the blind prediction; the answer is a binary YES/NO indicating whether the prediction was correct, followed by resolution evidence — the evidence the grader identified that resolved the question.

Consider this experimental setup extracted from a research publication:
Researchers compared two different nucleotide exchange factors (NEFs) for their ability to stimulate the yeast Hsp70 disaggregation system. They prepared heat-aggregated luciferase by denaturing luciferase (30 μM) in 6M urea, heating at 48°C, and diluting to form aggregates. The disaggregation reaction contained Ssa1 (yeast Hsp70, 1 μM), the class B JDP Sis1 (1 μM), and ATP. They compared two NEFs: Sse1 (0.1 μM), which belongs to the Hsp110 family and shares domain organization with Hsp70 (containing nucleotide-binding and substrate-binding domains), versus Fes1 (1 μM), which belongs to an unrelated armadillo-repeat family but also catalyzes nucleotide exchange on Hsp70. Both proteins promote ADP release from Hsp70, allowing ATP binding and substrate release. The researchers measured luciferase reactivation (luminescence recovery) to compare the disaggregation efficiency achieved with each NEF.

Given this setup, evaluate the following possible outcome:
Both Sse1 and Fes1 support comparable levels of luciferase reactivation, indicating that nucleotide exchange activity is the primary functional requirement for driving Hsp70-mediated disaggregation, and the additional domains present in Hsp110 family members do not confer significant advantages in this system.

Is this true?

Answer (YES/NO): NO